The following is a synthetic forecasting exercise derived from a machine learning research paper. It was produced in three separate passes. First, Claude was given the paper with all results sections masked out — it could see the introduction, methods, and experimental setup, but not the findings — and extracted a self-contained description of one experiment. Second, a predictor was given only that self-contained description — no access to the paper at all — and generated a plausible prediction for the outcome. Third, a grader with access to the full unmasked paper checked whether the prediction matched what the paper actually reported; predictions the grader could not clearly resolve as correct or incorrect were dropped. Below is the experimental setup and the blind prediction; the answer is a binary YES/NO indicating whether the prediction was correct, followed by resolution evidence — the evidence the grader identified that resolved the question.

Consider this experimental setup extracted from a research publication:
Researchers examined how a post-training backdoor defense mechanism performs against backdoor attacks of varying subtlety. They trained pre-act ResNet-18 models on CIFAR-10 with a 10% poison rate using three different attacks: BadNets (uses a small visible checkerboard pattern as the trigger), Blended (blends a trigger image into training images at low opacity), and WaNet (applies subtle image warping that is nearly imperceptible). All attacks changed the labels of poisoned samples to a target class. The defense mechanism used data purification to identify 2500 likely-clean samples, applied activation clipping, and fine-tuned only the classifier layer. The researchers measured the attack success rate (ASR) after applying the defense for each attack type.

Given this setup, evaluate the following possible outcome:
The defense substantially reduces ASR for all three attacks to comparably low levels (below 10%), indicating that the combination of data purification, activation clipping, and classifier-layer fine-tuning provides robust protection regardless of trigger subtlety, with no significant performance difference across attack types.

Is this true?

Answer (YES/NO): YES